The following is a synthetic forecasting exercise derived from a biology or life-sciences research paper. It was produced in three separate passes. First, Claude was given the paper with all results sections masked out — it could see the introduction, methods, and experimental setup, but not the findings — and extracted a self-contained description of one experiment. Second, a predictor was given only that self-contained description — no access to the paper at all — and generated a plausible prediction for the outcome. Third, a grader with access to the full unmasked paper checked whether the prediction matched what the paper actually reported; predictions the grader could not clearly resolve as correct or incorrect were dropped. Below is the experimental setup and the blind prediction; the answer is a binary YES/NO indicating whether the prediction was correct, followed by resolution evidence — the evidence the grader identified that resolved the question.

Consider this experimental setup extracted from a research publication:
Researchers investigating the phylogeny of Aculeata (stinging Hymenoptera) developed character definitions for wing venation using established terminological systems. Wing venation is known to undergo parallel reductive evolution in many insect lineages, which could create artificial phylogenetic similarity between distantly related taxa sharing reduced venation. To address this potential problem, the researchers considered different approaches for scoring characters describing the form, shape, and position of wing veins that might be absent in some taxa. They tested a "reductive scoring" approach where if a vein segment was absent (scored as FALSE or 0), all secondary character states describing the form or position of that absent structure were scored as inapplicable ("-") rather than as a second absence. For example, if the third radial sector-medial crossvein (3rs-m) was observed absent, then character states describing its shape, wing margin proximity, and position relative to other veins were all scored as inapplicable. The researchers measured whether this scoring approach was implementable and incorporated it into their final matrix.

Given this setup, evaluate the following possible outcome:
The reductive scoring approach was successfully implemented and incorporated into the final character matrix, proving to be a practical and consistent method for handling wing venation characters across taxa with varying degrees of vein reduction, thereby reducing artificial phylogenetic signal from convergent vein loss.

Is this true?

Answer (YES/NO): NO